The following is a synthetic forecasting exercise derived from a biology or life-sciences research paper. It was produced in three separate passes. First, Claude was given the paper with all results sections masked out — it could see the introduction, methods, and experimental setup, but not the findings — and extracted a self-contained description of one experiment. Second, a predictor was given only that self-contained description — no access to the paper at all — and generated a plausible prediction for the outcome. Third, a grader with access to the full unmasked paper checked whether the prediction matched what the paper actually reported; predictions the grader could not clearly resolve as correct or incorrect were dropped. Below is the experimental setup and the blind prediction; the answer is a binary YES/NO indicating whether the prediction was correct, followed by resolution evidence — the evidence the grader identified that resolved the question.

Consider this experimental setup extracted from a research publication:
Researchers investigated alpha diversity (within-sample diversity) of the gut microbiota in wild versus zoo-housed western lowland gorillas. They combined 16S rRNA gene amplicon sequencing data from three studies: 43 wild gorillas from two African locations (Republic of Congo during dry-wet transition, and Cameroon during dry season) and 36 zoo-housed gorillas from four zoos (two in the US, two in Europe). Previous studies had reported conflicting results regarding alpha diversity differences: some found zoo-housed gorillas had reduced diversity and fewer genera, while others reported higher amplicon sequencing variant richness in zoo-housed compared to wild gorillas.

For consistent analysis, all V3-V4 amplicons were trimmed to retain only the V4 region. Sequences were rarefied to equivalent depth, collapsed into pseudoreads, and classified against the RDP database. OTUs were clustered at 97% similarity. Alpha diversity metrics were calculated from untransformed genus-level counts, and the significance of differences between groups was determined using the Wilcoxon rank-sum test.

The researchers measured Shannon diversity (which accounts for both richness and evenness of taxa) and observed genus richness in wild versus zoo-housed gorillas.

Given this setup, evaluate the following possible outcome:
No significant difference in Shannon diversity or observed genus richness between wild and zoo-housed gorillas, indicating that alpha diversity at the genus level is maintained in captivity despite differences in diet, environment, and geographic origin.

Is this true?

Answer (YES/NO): NO